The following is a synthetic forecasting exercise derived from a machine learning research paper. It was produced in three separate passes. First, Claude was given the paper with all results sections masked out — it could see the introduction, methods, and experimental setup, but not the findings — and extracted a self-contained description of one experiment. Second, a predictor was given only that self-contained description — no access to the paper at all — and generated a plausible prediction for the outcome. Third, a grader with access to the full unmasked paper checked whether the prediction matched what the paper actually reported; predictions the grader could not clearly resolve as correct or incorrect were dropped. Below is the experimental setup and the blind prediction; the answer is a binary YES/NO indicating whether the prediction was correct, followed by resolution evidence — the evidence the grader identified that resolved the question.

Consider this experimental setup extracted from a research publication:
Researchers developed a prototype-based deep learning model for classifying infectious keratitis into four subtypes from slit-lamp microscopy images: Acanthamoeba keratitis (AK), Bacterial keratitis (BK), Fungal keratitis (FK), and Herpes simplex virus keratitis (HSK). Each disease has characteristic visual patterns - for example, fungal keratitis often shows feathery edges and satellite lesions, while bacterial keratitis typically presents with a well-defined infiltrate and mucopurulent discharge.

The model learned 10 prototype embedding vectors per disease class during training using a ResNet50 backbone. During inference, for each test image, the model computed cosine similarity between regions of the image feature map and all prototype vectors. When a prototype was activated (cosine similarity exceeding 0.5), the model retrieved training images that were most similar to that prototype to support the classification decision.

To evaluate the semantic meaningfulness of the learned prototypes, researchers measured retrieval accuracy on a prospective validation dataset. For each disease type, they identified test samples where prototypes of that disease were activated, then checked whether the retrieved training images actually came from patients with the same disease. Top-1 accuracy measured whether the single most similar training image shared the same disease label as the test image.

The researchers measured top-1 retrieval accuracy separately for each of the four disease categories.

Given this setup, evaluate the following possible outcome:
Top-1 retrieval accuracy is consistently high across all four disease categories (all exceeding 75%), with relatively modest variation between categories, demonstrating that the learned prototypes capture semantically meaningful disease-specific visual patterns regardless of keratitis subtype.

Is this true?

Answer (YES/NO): NO